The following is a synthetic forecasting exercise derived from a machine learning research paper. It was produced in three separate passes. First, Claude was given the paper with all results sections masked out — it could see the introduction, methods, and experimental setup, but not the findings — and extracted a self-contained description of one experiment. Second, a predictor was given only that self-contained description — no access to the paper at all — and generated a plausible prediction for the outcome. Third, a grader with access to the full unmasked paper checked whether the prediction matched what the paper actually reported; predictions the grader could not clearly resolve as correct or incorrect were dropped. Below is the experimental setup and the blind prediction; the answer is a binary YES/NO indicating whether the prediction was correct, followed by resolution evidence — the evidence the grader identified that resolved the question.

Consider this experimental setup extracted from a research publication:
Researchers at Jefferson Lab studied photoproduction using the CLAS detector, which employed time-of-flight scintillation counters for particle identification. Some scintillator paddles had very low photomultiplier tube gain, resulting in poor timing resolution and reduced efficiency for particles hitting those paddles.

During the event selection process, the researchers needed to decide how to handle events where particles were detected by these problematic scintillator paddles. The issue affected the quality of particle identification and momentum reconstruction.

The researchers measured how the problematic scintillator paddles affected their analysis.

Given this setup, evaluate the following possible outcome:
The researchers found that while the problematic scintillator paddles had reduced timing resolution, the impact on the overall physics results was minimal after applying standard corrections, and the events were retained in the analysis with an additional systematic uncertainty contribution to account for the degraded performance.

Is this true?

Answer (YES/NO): NO